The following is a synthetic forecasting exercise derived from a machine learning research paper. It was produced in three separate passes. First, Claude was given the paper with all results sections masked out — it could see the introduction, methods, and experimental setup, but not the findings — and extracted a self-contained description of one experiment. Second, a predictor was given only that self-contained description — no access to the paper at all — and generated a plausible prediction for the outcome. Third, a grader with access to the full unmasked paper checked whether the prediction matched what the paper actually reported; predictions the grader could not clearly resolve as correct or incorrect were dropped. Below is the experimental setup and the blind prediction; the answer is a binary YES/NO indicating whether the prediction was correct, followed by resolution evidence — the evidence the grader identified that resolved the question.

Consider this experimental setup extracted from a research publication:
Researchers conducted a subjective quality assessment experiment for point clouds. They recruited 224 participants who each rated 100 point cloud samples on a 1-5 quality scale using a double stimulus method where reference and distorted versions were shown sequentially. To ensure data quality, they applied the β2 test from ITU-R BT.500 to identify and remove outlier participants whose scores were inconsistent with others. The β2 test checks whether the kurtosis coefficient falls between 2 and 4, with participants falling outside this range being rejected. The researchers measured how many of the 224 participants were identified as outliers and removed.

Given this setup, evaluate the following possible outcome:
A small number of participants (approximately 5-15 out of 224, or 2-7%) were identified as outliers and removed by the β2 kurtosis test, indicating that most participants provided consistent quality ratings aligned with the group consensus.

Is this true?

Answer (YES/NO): YES